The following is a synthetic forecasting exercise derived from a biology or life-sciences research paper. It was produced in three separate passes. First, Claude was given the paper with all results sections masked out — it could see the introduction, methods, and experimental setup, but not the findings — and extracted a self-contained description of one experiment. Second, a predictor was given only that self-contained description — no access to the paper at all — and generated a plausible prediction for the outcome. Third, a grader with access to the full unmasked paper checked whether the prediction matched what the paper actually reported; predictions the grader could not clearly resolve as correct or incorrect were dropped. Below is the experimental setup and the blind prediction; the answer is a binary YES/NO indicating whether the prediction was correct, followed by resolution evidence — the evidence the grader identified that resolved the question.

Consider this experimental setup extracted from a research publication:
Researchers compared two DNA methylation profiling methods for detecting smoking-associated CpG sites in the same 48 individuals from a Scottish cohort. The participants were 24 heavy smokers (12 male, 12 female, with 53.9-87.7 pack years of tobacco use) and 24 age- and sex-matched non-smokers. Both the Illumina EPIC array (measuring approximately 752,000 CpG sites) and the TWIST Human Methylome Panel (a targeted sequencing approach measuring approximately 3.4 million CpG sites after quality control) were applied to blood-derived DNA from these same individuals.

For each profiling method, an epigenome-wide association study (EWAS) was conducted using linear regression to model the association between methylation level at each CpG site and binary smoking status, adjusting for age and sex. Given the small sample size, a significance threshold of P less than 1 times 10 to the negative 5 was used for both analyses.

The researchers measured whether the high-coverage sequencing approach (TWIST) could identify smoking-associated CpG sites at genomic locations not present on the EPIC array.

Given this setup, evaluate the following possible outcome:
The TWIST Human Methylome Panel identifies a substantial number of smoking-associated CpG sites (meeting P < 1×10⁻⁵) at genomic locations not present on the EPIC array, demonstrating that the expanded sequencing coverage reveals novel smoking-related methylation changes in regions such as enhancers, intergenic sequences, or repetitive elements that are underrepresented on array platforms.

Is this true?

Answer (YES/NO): NO